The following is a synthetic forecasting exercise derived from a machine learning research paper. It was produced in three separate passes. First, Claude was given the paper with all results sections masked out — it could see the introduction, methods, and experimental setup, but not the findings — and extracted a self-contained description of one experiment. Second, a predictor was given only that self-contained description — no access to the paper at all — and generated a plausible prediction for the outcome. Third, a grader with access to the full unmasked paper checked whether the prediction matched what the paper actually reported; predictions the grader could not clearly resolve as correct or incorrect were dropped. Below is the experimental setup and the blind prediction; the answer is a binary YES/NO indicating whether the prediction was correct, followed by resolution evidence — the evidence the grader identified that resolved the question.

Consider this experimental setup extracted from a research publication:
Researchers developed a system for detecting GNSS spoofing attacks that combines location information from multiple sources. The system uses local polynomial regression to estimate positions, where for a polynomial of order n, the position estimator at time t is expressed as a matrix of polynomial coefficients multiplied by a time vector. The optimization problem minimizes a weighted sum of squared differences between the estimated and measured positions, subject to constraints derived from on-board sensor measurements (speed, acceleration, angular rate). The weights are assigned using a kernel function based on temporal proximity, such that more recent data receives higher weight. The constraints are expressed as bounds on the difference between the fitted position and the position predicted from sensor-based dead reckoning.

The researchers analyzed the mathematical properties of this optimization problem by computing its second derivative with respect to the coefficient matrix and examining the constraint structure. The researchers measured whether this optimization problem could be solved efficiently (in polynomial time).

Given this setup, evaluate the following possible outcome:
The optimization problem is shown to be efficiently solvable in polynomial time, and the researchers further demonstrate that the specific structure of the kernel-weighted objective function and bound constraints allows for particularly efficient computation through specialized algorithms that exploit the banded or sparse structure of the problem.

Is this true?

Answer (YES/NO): NO